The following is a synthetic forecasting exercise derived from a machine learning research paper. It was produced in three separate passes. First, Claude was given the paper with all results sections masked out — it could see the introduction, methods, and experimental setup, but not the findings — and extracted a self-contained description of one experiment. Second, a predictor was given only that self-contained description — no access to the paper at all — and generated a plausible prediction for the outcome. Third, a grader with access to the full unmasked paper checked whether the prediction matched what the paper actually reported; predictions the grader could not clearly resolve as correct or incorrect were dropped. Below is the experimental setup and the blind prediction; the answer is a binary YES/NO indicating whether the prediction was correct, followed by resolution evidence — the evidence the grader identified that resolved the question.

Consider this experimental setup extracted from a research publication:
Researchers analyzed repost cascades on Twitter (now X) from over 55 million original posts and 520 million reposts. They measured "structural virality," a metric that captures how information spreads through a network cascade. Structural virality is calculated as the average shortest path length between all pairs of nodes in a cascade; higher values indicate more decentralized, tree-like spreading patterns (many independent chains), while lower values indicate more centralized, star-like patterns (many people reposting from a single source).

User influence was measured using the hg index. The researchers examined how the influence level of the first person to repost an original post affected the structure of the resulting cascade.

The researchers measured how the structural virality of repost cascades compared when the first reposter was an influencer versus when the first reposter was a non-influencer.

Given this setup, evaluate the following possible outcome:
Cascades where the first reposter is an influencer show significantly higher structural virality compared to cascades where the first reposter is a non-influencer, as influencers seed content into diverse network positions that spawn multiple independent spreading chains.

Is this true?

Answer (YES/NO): YES